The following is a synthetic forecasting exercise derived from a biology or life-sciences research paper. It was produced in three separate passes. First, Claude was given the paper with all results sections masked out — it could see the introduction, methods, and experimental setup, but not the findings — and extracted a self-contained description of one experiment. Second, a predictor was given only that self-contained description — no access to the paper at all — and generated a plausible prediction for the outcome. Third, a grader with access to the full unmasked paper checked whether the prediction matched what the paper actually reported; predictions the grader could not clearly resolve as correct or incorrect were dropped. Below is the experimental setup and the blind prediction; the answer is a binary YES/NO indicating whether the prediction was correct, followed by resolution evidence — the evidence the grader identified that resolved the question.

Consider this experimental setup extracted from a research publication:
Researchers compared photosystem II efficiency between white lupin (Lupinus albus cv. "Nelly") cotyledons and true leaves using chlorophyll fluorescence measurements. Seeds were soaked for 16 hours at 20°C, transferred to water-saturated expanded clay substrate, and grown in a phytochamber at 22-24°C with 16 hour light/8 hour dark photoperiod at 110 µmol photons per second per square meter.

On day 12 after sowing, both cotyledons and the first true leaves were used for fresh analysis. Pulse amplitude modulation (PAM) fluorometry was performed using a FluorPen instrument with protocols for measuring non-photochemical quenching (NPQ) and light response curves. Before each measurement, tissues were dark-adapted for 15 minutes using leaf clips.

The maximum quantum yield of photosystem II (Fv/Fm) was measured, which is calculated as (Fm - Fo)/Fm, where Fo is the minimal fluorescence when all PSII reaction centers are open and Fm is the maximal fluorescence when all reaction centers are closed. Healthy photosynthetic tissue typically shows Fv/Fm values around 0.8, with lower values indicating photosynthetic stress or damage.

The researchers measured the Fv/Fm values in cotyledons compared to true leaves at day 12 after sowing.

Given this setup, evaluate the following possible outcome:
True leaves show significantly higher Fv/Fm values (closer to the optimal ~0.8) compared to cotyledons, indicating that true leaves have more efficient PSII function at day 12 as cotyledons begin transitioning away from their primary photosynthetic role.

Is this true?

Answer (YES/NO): NO